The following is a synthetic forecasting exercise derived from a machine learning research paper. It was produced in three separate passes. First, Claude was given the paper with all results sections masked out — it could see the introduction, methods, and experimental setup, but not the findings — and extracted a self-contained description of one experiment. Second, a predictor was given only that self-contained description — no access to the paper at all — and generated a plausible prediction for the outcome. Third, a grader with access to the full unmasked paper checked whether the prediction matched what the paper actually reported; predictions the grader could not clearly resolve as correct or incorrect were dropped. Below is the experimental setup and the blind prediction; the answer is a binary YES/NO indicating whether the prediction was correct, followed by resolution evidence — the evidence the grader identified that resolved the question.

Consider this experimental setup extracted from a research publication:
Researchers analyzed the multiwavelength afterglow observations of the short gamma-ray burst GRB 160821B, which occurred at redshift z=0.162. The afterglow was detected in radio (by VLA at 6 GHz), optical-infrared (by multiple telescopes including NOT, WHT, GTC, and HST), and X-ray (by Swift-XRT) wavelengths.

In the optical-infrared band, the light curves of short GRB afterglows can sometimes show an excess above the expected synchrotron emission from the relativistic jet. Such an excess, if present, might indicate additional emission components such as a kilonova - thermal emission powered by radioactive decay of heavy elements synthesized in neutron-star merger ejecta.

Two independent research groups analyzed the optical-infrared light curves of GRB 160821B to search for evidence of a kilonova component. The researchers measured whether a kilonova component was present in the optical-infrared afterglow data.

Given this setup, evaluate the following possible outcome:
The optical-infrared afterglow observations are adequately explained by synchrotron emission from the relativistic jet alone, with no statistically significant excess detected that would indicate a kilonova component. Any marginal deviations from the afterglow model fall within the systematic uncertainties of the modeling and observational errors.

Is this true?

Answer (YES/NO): NO